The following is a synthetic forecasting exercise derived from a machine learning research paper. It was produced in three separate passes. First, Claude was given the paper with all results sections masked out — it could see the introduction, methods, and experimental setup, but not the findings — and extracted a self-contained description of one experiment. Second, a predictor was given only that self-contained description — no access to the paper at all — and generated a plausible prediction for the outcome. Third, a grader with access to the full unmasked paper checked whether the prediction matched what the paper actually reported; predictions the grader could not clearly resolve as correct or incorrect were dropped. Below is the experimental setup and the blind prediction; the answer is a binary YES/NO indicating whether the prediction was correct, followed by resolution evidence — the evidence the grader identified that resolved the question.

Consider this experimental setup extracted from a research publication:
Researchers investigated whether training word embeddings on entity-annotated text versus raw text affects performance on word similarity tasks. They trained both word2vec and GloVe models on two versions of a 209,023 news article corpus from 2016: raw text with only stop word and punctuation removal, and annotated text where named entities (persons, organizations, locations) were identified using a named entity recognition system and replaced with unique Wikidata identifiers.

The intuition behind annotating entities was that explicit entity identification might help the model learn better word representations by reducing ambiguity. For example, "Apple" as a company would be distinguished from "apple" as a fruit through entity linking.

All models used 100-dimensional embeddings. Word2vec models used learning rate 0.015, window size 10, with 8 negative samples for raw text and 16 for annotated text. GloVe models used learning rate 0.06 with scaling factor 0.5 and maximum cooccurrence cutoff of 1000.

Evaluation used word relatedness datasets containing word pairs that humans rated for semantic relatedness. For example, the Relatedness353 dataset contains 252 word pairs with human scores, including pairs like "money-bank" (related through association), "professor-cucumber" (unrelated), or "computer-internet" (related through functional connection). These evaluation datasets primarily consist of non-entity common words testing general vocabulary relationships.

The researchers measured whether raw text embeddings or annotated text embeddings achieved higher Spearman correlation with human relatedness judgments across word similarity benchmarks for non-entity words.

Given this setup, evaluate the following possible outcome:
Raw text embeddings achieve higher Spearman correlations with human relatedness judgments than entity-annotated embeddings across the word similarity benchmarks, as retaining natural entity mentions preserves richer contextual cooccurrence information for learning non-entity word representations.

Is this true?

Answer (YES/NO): YES